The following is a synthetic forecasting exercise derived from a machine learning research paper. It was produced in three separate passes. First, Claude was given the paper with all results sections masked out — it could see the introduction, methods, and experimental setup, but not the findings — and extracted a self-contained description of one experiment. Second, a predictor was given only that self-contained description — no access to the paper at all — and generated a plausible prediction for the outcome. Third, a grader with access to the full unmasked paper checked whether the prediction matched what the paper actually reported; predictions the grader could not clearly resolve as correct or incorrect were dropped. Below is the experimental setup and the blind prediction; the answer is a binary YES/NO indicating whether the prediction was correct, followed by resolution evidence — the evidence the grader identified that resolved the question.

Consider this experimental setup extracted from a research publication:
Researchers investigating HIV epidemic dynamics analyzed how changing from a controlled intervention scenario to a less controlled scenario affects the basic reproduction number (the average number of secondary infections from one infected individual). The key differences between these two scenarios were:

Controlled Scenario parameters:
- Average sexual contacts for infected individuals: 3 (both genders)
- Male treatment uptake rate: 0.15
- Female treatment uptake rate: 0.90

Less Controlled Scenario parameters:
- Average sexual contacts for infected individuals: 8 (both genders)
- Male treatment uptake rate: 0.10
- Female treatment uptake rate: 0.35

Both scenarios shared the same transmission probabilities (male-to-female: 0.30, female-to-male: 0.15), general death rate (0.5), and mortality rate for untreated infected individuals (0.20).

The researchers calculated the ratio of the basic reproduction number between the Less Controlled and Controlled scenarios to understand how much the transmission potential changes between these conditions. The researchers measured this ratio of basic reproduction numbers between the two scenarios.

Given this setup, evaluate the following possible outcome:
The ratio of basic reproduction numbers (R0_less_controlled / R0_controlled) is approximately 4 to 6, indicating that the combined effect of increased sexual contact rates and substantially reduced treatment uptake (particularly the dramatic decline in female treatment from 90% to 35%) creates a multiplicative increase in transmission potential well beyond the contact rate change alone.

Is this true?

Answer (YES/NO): NO